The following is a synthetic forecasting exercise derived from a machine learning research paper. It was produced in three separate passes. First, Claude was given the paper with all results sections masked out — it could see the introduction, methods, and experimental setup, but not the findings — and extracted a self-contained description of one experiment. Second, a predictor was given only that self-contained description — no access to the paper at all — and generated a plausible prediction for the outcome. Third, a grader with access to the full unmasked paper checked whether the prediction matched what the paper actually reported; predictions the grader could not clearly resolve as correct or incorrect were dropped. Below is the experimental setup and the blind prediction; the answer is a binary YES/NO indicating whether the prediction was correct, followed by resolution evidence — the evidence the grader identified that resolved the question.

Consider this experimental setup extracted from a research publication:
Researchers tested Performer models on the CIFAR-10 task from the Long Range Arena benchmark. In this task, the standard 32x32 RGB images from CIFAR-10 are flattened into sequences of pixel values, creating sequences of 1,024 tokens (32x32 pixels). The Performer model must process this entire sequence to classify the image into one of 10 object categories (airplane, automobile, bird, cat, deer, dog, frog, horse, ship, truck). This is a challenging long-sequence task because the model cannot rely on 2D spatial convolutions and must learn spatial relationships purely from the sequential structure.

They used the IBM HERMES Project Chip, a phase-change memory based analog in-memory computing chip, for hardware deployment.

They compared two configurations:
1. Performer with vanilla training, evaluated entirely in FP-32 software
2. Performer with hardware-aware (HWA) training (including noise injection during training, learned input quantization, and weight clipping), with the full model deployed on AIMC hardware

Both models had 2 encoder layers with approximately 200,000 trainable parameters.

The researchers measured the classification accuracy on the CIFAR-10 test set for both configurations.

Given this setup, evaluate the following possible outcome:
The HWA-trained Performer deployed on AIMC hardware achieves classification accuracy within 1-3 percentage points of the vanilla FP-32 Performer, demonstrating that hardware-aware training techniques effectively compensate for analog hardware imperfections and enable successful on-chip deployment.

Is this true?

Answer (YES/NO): NO